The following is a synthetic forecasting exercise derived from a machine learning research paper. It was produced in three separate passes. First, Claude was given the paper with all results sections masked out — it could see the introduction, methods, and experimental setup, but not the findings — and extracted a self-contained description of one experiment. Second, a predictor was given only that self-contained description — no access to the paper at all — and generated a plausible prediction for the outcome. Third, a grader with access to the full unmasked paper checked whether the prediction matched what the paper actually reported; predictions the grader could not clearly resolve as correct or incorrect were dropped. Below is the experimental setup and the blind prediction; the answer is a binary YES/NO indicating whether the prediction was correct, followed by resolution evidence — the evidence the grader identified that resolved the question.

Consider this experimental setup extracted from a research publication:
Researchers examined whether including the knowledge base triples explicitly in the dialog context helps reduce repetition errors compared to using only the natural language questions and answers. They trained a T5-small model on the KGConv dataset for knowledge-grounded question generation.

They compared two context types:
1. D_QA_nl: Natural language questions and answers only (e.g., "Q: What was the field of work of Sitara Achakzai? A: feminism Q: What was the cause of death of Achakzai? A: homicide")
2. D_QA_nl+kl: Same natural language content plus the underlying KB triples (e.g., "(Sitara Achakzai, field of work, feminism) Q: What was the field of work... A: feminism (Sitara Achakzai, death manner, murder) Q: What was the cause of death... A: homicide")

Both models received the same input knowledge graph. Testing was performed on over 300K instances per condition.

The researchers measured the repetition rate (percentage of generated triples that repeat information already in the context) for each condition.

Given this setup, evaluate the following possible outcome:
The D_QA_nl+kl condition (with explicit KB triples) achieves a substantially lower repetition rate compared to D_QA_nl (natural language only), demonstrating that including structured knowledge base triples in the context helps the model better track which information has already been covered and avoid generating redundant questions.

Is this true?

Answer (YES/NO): NO